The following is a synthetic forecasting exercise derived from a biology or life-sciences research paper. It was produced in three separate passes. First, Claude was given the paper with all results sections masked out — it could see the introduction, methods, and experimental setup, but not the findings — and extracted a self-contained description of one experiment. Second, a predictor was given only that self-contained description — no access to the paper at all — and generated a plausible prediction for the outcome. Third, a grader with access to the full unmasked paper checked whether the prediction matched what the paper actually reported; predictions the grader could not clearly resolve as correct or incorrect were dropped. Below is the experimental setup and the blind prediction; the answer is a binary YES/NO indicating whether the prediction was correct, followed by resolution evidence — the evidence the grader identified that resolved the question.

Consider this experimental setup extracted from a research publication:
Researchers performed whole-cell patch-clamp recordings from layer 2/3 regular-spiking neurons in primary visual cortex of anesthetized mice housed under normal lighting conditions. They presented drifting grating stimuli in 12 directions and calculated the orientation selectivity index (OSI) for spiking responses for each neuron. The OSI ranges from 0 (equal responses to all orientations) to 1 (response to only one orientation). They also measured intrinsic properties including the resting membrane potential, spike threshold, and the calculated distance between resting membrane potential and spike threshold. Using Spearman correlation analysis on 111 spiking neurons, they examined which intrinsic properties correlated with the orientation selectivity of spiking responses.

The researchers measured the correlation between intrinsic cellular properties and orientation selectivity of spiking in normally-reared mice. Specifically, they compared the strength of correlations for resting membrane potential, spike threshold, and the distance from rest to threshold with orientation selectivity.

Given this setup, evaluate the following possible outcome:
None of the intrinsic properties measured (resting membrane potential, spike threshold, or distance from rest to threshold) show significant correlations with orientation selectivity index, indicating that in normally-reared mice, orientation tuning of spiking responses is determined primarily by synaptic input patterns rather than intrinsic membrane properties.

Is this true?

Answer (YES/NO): NO